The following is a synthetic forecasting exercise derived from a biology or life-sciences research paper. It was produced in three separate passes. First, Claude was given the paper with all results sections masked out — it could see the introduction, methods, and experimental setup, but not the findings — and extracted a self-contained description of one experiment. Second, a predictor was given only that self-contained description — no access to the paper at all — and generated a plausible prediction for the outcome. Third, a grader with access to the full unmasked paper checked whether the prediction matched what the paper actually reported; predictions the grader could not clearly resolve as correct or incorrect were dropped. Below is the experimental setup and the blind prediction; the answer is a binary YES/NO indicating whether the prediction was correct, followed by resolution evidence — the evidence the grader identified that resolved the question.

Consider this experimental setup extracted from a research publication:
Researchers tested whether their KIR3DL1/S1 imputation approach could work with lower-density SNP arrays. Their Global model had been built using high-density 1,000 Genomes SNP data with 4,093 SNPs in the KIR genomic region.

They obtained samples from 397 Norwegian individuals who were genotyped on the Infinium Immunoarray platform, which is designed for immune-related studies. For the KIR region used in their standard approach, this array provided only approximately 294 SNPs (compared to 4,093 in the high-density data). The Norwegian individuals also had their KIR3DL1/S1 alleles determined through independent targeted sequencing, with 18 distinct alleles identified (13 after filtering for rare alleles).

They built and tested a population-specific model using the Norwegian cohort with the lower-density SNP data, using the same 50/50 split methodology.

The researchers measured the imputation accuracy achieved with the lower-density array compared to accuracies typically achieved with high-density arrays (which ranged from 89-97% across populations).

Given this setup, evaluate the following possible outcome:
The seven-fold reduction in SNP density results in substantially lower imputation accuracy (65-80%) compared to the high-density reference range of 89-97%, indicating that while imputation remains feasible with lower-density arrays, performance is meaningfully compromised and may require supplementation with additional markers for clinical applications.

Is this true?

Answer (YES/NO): NO